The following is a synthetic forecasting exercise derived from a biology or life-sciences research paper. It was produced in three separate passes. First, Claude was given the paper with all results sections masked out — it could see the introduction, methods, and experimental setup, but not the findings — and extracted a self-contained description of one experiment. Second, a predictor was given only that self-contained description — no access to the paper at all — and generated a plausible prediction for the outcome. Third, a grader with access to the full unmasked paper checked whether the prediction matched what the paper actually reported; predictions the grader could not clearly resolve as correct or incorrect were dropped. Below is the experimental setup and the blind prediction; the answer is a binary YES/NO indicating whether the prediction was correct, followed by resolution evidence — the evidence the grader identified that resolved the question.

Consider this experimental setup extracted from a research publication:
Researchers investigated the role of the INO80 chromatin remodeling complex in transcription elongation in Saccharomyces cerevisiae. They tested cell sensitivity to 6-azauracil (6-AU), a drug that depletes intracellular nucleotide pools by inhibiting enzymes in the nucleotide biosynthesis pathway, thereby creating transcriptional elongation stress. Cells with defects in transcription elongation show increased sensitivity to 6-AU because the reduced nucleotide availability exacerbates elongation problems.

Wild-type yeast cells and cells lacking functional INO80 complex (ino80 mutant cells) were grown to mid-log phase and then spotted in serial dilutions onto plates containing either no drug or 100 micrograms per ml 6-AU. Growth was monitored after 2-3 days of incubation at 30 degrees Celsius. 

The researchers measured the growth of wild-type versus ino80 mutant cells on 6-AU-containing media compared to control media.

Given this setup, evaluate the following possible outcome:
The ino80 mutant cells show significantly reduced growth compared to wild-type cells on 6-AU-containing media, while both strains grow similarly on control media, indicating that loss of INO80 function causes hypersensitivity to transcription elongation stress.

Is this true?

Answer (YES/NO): YES